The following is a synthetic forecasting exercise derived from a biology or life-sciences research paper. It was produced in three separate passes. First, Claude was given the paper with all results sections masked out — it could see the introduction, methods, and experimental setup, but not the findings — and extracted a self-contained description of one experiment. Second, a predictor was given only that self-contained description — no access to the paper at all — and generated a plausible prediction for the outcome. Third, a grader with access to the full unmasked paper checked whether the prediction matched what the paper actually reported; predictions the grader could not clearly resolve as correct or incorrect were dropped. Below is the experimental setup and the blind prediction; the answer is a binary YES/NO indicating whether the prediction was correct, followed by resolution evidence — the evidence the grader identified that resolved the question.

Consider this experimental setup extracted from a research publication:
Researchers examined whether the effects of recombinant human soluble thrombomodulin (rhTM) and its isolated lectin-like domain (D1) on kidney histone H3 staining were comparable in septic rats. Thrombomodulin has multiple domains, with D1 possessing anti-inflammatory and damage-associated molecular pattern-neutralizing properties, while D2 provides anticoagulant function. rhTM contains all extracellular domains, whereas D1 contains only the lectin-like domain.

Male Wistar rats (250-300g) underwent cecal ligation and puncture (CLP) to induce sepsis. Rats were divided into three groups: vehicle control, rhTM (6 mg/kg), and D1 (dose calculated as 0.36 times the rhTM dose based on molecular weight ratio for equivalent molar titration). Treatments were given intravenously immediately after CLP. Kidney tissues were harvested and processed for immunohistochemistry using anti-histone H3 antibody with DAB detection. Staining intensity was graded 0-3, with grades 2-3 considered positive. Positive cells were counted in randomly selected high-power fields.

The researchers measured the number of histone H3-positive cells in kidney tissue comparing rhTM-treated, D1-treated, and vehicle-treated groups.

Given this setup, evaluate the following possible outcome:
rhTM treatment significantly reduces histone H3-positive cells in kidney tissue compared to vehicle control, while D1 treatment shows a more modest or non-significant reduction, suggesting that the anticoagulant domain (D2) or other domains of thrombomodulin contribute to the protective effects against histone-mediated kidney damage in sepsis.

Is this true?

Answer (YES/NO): NO